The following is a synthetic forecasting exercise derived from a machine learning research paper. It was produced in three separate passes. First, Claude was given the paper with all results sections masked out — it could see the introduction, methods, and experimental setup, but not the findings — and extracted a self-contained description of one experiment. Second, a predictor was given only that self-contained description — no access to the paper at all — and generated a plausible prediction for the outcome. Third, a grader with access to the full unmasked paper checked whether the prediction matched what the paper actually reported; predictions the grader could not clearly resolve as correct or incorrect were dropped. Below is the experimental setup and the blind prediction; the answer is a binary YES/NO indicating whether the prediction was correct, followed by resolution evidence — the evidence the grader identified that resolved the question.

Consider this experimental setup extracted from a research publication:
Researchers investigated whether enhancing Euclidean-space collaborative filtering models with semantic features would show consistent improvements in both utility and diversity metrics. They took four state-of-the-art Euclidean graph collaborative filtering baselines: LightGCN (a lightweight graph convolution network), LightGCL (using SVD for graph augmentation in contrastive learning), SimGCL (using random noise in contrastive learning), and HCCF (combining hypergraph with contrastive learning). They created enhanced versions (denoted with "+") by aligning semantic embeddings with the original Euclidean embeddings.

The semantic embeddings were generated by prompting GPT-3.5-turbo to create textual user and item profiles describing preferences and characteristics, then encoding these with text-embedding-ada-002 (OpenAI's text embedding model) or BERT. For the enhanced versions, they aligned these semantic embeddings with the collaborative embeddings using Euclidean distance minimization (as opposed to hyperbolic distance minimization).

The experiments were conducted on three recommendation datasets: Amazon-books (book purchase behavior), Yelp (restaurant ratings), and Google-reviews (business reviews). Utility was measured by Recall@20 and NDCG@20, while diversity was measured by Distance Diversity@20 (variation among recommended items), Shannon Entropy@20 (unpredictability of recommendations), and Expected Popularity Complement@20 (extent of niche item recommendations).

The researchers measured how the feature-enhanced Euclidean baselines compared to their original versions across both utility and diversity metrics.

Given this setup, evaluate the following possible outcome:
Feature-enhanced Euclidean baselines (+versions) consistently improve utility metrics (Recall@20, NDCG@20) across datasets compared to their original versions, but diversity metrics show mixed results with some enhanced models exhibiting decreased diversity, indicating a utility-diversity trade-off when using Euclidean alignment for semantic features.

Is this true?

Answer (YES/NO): NO